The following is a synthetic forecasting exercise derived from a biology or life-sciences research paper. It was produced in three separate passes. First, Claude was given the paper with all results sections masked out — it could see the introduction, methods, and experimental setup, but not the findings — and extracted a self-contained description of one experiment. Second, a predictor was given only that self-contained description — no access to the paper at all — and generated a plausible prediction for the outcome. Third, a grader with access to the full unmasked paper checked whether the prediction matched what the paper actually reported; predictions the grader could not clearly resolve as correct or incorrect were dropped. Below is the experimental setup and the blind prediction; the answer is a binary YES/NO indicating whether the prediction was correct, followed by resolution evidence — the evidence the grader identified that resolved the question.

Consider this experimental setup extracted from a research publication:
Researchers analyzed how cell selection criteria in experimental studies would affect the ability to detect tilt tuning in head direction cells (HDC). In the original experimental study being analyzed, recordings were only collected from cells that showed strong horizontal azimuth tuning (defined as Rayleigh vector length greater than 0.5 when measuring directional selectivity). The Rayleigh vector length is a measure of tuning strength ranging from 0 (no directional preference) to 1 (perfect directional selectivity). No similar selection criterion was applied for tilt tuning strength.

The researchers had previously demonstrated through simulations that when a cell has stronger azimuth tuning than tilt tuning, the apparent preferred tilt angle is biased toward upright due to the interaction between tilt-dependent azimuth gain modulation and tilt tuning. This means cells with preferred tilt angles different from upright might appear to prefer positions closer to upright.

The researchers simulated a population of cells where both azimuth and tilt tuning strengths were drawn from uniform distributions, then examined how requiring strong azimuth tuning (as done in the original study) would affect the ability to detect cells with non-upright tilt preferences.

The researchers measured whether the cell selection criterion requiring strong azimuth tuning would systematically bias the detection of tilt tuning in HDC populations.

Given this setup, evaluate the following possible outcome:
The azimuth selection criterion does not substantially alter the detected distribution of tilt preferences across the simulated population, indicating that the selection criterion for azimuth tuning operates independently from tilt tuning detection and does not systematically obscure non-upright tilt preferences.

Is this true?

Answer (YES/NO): NO